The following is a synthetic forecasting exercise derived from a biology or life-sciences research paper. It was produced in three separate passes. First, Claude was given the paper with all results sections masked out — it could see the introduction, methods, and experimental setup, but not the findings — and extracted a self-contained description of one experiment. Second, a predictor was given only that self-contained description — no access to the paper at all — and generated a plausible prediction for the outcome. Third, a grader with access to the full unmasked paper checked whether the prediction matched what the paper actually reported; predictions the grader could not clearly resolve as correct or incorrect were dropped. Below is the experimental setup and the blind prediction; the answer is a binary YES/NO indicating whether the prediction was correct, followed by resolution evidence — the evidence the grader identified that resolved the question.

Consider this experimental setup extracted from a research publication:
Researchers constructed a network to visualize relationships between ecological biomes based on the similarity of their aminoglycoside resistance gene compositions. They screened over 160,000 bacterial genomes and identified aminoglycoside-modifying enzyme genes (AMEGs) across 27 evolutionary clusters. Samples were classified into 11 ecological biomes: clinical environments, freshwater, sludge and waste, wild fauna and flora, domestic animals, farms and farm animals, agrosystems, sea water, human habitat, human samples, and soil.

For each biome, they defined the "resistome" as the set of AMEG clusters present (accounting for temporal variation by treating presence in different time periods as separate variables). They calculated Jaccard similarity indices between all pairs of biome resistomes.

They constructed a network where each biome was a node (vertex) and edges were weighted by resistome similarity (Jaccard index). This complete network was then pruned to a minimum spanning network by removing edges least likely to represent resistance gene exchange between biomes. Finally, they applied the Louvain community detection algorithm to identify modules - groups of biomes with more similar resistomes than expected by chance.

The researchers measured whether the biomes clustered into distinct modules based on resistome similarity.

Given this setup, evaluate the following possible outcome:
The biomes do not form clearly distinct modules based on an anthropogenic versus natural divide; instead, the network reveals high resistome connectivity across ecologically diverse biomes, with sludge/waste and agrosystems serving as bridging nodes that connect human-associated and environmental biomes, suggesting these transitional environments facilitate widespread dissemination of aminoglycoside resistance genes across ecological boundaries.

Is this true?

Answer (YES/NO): NO